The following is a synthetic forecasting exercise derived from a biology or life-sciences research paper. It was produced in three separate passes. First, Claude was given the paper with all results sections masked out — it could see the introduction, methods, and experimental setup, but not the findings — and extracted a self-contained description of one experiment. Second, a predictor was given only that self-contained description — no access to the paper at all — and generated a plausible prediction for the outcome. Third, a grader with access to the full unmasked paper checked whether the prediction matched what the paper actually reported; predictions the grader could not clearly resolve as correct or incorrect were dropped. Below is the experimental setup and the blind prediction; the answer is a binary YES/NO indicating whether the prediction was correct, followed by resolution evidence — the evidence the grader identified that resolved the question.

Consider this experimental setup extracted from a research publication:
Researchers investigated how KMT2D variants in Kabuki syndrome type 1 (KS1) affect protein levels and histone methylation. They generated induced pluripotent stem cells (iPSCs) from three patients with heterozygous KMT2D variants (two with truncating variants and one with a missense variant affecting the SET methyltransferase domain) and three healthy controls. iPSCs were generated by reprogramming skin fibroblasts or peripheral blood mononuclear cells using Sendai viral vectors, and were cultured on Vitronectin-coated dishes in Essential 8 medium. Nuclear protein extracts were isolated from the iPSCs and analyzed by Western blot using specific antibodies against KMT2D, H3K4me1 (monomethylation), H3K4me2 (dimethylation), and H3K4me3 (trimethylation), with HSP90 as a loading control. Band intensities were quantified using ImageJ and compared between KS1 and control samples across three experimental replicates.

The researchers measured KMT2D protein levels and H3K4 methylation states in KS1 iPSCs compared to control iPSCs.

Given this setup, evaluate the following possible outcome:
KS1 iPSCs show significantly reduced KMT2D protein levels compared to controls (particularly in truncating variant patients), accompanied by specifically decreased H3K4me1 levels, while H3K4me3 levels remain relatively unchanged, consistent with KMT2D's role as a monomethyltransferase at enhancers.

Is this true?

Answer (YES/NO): NO